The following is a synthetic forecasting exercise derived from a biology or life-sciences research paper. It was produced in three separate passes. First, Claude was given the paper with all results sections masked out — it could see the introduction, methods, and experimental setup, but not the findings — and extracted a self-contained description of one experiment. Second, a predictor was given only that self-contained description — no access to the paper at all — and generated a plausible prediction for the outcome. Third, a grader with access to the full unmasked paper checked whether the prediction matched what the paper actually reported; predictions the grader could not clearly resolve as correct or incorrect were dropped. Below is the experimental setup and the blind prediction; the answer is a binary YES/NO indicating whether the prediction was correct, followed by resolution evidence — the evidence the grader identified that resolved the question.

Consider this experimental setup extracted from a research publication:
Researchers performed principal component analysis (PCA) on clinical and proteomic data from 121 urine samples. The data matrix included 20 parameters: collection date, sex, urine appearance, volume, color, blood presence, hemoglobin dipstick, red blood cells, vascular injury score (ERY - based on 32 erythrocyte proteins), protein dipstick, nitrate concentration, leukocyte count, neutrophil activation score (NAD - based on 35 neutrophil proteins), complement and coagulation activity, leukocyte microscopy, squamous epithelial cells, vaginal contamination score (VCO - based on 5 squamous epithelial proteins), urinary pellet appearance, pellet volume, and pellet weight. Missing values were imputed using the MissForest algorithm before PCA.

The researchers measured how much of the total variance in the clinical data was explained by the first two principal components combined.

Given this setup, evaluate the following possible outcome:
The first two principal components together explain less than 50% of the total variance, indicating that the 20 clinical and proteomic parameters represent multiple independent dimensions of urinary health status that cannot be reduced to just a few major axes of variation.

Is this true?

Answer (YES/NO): NO